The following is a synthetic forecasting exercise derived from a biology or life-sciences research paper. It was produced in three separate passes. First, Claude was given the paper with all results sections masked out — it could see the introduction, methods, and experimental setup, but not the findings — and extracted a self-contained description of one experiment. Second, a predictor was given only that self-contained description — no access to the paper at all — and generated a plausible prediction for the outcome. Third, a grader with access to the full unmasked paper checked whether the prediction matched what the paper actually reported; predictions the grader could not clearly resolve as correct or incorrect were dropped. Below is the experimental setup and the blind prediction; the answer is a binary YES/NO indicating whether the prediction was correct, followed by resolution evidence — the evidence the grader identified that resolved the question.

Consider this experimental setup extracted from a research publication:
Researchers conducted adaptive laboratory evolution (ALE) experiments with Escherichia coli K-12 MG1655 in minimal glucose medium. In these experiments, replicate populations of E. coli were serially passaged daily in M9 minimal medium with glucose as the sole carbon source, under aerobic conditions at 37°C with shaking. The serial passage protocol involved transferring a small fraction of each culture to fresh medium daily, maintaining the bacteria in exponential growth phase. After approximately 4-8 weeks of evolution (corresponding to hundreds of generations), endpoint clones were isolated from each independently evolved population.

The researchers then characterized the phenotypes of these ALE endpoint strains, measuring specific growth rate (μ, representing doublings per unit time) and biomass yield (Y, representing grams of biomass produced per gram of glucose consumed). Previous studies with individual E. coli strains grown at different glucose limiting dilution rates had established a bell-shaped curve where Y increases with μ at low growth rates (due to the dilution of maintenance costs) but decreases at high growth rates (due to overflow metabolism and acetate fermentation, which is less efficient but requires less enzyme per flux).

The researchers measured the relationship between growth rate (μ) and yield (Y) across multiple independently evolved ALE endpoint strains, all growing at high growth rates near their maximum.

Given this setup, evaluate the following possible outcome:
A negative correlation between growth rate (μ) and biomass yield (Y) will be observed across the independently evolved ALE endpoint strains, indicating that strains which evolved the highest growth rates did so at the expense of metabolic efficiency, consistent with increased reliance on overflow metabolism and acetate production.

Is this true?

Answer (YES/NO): NO